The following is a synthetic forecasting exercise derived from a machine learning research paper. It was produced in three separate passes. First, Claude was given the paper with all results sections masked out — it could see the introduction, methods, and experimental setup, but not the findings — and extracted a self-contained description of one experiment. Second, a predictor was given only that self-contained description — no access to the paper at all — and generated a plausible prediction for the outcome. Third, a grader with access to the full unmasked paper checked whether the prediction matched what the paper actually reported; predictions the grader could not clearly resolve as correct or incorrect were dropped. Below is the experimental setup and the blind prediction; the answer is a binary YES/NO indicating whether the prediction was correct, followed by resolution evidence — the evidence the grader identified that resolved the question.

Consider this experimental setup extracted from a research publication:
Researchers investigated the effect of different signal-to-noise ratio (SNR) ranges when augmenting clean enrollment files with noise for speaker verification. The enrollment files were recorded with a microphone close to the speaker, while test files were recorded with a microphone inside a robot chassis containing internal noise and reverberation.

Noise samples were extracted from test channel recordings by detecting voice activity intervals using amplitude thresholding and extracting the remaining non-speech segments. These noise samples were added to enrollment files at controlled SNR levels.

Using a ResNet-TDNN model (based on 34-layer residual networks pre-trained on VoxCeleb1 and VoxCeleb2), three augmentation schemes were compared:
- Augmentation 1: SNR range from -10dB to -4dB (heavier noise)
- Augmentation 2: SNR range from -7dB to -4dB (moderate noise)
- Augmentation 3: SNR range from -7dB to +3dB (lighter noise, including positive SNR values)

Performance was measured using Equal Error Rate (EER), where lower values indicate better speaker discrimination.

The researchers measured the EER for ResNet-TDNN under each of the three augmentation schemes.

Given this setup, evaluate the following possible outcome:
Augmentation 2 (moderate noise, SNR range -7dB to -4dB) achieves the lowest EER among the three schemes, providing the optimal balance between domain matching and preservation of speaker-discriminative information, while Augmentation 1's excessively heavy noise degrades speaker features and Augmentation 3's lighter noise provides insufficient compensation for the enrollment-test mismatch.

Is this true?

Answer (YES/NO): NO